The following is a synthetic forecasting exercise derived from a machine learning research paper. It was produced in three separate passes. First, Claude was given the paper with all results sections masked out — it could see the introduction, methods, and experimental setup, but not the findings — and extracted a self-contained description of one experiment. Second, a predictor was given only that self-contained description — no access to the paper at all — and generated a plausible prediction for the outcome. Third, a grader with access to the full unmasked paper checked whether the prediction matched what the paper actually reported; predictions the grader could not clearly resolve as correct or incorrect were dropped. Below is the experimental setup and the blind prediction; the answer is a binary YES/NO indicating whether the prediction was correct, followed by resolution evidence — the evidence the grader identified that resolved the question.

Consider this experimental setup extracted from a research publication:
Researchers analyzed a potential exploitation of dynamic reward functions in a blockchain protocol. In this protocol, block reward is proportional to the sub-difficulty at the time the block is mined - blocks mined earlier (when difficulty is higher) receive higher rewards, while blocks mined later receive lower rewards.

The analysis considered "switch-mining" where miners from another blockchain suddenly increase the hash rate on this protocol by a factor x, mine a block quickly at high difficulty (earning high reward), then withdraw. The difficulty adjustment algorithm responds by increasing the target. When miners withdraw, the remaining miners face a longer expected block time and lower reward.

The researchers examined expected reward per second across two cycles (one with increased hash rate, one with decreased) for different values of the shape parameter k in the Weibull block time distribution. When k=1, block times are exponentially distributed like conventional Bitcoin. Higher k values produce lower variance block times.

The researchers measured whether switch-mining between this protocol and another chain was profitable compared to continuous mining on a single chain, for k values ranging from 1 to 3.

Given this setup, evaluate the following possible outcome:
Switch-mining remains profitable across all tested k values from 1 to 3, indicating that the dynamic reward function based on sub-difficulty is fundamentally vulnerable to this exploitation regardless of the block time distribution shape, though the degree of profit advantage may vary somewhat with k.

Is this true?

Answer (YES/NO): NO